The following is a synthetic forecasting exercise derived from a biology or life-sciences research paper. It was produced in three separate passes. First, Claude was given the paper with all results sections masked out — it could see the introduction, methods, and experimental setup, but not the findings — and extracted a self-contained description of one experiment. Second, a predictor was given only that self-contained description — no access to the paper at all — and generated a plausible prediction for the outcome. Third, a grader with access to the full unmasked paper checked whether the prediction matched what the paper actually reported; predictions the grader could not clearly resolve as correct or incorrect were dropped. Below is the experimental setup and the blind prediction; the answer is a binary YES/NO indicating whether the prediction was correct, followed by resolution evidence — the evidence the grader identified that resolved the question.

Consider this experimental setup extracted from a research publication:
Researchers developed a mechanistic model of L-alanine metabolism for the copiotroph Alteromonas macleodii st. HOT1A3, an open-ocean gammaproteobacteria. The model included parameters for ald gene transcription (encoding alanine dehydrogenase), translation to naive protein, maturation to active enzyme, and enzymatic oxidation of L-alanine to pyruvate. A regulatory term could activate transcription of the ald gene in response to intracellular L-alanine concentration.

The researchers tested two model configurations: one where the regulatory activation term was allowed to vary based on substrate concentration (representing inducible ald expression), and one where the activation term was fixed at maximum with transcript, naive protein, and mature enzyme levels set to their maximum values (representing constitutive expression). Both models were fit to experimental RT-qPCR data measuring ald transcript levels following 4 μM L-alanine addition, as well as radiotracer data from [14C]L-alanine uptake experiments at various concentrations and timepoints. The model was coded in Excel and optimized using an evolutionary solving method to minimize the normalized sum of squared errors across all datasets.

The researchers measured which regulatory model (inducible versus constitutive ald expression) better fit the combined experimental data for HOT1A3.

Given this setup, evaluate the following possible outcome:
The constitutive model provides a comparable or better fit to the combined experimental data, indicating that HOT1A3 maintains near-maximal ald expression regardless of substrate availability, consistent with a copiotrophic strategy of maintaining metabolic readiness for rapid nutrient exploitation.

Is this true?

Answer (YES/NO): NO